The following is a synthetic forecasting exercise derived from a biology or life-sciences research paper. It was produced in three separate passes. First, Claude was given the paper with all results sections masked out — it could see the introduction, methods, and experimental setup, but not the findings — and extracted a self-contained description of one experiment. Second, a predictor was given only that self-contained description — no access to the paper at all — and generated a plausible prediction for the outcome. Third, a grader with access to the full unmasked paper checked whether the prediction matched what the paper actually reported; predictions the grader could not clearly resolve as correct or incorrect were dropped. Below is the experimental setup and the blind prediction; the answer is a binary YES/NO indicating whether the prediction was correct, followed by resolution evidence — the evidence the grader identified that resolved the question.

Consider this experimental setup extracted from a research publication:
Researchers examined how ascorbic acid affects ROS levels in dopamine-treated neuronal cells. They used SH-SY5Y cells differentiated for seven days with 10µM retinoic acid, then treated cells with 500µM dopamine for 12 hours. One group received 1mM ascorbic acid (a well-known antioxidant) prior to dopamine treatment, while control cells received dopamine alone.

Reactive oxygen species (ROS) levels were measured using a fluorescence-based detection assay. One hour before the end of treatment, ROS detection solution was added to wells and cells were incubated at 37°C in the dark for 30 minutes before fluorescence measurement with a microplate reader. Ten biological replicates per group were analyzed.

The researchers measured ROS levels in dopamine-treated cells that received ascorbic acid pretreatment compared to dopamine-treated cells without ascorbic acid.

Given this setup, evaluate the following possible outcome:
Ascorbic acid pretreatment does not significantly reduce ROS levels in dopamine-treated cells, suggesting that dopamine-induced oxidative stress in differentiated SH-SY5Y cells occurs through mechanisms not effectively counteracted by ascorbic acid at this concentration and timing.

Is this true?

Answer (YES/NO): YES